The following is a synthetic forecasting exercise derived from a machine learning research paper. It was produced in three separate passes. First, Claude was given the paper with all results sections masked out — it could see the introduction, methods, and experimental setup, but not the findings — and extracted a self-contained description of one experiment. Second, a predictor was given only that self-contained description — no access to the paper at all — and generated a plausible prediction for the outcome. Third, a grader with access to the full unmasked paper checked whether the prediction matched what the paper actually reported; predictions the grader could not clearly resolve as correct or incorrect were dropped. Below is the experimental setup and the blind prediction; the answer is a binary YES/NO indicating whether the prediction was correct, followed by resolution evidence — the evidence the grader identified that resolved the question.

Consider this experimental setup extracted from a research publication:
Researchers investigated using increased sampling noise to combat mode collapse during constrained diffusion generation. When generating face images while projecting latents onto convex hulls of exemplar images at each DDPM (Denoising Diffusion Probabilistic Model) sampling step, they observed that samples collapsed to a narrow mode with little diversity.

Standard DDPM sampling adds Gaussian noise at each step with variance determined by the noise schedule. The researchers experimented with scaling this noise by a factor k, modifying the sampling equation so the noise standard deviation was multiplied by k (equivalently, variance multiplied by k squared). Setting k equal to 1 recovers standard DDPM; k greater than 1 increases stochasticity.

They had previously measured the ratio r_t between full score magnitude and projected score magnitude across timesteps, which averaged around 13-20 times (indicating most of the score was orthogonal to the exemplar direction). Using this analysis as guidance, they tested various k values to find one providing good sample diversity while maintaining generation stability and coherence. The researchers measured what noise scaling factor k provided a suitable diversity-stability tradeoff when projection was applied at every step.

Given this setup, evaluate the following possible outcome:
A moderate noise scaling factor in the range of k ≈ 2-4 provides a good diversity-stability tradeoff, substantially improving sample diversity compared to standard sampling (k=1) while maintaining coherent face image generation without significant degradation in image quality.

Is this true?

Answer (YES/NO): NO